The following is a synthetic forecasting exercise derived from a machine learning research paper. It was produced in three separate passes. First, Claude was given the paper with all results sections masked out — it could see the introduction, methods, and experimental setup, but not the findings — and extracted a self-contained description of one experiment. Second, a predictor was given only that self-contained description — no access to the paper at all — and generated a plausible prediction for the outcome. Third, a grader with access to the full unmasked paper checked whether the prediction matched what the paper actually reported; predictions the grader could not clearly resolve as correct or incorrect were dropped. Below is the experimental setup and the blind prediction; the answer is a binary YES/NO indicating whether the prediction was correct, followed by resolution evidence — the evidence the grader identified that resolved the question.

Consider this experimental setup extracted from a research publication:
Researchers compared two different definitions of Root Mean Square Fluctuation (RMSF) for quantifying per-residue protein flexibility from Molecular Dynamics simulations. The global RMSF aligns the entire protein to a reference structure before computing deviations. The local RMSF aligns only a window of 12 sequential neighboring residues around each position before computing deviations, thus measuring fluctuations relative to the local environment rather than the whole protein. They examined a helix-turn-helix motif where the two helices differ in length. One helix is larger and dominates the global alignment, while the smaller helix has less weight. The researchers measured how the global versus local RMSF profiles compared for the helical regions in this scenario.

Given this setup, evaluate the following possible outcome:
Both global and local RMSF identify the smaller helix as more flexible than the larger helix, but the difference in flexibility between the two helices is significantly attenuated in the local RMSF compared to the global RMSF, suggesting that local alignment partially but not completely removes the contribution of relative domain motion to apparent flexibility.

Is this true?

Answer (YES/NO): NO